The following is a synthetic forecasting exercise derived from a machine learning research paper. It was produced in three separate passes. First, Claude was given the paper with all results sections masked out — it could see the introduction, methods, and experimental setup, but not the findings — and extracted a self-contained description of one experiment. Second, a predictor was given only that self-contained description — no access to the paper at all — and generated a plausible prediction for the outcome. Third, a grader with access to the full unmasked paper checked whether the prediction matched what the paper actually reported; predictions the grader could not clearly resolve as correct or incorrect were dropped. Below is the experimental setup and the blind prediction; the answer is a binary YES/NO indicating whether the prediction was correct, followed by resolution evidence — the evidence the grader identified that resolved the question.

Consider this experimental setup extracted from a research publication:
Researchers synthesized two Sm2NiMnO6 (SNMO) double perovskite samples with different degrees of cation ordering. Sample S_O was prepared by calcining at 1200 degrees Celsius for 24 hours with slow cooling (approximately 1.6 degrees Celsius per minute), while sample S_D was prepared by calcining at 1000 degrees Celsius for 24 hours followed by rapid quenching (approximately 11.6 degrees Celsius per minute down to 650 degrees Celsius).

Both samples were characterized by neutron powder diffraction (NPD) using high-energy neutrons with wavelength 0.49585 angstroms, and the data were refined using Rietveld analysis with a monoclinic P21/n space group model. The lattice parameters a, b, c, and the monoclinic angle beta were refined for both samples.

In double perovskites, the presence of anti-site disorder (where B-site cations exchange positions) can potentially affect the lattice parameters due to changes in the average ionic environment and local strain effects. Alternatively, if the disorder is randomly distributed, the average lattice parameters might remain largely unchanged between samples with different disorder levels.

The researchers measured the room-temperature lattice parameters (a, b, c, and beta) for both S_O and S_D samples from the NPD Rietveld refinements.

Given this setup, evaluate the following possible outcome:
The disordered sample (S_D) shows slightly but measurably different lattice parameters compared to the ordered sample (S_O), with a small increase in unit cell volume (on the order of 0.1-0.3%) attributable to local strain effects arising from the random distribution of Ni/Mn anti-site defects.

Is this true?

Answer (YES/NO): NO